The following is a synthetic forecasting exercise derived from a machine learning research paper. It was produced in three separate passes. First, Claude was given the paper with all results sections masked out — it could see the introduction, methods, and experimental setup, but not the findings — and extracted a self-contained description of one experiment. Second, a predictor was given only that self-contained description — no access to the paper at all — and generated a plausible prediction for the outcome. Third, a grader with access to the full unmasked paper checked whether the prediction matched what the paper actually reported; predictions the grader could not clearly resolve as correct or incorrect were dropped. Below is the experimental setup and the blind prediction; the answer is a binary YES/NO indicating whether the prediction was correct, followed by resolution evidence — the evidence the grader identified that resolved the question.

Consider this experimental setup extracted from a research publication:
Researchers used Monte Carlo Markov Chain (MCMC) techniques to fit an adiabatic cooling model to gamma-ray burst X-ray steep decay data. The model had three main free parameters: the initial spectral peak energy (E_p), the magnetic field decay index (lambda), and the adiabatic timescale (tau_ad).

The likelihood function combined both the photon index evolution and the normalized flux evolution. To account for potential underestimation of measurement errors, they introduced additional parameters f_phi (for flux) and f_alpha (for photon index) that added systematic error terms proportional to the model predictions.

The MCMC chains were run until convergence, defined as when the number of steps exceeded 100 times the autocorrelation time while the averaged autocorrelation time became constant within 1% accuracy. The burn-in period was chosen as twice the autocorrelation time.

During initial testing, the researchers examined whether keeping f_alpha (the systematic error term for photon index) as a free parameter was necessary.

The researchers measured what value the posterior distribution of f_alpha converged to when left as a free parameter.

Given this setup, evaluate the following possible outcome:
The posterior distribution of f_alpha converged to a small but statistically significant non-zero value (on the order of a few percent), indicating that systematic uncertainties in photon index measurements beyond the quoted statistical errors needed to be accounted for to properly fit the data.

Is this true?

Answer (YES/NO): NO